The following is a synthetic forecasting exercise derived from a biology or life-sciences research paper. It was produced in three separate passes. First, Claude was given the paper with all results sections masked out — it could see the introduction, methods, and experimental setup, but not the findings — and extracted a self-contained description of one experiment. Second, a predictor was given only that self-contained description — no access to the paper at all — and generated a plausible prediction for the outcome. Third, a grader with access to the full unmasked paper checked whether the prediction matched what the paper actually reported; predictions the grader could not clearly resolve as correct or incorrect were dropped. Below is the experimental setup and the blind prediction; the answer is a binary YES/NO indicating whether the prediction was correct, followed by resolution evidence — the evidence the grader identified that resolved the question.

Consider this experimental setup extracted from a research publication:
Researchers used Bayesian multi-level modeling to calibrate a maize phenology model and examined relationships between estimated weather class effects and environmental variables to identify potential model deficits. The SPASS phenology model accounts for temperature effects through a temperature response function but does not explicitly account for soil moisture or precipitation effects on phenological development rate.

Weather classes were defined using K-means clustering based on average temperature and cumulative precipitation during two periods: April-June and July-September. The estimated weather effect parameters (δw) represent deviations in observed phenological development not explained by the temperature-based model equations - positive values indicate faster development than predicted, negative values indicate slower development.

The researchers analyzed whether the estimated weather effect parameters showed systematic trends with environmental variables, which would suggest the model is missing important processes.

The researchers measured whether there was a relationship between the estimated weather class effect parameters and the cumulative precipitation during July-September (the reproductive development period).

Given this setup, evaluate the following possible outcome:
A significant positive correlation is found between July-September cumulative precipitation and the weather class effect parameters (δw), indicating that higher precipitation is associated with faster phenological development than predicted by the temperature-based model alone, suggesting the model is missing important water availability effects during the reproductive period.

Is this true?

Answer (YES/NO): NO